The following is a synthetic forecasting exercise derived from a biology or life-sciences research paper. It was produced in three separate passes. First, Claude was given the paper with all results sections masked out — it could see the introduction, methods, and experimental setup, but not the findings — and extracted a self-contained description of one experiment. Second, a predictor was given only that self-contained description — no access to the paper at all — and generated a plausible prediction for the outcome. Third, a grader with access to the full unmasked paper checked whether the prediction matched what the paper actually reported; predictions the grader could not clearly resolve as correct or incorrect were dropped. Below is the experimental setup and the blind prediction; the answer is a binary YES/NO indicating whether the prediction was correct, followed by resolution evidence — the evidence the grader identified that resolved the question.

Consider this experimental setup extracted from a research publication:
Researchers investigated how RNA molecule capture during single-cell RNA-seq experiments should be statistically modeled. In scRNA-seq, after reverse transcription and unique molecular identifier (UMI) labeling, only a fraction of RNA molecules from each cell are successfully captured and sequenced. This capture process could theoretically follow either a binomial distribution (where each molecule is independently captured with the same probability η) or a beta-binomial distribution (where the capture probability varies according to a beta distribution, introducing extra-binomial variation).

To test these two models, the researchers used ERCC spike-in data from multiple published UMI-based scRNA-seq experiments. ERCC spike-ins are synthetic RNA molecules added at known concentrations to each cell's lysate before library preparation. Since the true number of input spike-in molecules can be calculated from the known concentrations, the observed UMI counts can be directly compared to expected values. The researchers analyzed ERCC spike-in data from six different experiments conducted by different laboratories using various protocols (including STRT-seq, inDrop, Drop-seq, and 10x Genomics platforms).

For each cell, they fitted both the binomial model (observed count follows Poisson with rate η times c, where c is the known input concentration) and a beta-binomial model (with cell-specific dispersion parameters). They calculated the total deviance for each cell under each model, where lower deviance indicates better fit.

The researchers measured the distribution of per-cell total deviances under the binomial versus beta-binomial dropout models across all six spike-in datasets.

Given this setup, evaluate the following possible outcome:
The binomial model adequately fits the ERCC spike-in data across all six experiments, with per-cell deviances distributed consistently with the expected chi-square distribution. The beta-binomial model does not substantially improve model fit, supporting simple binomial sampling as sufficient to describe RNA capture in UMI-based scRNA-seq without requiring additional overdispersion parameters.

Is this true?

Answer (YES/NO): NO